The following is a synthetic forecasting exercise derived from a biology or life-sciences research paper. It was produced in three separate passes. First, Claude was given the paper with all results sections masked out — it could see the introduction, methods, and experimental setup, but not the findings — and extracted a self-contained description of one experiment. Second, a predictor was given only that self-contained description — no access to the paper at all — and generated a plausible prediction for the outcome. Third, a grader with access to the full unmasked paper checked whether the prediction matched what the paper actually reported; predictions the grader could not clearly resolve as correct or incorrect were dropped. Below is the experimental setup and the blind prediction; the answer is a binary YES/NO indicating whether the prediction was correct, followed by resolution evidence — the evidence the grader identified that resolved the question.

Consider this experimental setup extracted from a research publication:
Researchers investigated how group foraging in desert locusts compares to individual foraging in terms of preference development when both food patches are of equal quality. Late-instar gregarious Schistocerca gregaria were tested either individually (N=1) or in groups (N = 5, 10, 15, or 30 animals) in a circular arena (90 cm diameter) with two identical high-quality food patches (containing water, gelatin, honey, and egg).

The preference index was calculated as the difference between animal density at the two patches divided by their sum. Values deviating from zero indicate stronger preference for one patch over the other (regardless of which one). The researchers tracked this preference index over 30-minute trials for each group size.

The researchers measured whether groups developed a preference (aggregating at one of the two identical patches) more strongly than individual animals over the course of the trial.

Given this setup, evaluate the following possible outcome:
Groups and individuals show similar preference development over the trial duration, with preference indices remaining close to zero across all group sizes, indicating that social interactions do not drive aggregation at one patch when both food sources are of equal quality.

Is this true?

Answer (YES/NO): YES